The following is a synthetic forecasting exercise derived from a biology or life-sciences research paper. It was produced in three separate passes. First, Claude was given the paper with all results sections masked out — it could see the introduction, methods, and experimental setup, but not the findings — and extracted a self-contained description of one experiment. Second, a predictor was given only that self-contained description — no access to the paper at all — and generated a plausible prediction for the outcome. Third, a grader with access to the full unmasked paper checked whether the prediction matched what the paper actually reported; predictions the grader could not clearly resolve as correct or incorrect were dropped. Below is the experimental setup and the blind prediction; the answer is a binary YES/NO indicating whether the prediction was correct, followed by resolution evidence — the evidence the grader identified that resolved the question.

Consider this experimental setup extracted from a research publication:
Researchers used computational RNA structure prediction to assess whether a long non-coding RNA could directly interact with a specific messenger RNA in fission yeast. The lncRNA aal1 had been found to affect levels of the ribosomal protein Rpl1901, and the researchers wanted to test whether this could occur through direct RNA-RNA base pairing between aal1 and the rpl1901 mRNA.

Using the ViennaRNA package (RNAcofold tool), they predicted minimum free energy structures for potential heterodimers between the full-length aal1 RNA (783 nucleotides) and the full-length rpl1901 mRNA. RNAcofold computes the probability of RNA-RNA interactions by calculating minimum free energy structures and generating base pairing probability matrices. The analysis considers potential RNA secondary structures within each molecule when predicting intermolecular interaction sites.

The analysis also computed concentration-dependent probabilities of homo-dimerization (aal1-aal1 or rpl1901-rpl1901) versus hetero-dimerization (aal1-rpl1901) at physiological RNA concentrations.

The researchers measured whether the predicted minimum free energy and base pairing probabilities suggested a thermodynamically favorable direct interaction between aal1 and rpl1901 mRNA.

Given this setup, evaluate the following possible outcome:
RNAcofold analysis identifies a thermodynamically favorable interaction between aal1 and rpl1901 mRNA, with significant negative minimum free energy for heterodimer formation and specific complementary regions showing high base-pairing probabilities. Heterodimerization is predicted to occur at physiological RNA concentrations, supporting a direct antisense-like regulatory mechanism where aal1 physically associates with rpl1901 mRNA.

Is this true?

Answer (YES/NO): YES